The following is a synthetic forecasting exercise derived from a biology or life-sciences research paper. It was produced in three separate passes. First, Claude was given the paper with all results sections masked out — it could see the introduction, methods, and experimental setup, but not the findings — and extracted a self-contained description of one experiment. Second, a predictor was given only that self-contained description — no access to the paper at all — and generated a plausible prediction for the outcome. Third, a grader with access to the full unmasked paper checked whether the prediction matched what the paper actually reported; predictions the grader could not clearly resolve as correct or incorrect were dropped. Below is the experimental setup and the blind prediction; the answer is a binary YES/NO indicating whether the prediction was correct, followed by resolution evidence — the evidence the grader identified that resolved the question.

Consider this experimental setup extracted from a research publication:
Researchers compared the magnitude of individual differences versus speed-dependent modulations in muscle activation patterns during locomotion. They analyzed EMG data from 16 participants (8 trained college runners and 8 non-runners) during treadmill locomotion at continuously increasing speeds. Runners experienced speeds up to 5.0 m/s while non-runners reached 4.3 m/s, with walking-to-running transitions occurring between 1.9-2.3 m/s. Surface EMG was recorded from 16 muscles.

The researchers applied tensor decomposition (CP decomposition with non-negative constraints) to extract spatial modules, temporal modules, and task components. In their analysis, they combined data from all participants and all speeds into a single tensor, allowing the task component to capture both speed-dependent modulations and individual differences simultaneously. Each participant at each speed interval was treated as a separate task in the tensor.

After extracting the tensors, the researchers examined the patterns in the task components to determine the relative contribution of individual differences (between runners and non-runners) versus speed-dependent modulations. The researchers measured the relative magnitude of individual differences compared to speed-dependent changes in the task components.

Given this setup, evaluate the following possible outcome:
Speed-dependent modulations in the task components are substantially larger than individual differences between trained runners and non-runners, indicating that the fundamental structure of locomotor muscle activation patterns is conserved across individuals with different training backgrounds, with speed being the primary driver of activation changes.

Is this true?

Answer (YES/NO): YES